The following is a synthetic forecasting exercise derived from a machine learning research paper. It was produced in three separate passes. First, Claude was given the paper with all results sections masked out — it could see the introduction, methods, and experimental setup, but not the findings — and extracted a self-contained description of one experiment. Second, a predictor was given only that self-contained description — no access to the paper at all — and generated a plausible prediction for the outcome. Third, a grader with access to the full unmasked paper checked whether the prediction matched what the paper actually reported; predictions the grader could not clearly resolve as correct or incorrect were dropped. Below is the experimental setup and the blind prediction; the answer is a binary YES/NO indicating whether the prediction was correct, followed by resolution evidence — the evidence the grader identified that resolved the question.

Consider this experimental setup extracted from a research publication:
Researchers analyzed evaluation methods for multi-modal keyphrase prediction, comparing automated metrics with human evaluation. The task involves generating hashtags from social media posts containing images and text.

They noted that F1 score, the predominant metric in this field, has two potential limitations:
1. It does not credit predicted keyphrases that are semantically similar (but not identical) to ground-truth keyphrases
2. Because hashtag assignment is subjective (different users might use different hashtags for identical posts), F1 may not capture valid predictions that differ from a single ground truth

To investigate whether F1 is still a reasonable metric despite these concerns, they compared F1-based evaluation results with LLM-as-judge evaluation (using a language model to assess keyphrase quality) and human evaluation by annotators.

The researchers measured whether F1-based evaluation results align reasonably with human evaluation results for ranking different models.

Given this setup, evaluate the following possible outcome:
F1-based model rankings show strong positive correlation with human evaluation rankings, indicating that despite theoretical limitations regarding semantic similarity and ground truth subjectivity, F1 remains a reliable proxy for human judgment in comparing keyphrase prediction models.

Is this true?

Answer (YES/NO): YES